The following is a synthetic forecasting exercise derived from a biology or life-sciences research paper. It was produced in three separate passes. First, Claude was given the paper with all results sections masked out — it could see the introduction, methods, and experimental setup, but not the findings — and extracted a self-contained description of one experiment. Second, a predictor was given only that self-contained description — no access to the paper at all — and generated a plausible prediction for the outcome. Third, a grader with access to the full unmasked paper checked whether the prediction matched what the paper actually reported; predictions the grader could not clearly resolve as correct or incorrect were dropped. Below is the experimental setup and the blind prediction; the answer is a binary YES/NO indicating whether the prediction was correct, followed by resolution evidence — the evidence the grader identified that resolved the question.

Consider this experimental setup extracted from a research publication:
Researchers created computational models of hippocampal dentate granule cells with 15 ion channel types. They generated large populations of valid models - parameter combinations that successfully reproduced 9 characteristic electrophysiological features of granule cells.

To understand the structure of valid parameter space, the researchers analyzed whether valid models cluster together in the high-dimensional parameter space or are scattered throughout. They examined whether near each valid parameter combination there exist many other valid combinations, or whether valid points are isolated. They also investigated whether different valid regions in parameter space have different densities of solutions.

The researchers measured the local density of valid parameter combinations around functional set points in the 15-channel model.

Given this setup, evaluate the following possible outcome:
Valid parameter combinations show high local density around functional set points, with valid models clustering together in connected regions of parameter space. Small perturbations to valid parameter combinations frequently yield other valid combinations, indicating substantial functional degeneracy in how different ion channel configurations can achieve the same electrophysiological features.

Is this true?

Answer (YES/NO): YES